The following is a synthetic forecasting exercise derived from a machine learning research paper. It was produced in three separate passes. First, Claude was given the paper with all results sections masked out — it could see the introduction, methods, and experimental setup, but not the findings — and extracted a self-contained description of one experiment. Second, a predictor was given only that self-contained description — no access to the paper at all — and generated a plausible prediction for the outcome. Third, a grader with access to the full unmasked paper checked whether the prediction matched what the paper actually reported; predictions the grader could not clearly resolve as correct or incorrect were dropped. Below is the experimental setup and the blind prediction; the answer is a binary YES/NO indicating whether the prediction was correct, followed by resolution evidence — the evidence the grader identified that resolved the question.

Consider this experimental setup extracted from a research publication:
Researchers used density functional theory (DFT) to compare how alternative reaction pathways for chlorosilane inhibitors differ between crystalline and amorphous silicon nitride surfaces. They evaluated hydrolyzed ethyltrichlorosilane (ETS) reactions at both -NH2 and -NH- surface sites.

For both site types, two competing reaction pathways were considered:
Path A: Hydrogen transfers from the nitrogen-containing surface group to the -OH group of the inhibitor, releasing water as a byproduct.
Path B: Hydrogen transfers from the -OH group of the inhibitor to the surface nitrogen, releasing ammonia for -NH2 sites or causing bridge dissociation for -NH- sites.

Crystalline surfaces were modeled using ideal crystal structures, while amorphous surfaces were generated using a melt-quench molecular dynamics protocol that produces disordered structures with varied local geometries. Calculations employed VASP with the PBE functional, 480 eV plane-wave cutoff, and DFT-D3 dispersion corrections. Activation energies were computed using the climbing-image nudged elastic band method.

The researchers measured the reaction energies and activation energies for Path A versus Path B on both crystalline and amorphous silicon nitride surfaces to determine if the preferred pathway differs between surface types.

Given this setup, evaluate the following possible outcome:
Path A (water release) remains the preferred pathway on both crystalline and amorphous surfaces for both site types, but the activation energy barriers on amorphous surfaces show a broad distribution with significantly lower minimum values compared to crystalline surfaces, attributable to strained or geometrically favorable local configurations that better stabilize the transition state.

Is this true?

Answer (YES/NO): NO